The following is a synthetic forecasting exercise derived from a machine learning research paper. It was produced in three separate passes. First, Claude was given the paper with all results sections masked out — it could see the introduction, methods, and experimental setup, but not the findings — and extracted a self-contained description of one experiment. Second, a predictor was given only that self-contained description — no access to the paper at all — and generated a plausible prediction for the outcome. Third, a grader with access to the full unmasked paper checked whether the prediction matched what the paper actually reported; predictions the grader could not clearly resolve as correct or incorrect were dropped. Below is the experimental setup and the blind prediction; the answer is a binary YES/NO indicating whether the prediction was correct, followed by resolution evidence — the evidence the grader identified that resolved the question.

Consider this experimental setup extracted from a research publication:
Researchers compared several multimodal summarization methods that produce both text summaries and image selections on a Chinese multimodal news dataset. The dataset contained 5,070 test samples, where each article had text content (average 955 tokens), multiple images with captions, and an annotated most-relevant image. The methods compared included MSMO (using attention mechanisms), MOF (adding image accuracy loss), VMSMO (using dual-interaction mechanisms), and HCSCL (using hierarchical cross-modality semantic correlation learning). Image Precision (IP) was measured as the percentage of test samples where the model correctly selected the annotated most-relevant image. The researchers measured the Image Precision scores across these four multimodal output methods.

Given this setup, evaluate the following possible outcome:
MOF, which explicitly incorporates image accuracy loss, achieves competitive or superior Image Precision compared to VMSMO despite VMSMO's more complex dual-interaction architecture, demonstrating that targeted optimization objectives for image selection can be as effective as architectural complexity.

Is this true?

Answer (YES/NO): YES